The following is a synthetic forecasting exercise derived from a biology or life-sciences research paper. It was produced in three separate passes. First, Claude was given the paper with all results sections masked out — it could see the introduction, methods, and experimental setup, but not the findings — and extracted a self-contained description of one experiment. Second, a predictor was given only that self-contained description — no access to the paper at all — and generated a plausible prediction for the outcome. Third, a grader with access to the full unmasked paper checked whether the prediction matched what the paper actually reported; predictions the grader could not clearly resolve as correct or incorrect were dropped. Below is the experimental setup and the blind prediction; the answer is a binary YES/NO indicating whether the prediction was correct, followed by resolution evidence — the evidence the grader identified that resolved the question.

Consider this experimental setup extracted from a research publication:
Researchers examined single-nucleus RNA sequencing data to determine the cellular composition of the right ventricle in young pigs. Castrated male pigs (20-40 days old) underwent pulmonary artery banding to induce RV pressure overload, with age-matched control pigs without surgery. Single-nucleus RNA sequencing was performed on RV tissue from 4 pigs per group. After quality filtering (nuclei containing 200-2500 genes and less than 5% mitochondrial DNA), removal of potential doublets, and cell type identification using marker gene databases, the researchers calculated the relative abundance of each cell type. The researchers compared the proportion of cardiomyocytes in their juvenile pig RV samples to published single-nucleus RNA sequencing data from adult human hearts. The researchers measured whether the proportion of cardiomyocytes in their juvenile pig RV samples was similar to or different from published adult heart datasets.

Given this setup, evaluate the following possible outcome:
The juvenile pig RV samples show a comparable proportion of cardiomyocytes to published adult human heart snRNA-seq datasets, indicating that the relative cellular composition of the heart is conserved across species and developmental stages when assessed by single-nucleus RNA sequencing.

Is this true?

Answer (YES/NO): NO